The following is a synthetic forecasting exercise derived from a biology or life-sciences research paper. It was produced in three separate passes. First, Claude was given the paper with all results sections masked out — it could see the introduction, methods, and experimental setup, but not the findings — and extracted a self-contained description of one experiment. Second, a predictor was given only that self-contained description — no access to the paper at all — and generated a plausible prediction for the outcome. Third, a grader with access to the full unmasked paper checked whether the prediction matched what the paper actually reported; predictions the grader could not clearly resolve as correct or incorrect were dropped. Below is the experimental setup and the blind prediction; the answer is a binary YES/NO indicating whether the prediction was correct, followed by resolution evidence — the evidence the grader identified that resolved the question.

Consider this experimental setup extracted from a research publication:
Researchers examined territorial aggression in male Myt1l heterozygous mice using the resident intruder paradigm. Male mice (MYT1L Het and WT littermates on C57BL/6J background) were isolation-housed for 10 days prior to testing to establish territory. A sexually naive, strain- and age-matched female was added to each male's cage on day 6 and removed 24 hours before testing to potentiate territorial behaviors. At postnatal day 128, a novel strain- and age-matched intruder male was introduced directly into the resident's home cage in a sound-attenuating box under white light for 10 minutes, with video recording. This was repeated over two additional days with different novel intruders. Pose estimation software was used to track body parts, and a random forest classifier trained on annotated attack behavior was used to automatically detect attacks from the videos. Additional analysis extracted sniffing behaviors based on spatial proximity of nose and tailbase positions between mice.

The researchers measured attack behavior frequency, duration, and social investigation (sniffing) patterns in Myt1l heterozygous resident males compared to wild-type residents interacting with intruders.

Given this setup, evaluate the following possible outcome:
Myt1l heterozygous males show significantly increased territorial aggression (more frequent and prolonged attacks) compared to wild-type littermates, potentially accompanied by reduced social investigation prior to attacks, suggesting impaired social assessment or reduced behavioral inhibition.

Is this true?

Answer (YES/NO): NO